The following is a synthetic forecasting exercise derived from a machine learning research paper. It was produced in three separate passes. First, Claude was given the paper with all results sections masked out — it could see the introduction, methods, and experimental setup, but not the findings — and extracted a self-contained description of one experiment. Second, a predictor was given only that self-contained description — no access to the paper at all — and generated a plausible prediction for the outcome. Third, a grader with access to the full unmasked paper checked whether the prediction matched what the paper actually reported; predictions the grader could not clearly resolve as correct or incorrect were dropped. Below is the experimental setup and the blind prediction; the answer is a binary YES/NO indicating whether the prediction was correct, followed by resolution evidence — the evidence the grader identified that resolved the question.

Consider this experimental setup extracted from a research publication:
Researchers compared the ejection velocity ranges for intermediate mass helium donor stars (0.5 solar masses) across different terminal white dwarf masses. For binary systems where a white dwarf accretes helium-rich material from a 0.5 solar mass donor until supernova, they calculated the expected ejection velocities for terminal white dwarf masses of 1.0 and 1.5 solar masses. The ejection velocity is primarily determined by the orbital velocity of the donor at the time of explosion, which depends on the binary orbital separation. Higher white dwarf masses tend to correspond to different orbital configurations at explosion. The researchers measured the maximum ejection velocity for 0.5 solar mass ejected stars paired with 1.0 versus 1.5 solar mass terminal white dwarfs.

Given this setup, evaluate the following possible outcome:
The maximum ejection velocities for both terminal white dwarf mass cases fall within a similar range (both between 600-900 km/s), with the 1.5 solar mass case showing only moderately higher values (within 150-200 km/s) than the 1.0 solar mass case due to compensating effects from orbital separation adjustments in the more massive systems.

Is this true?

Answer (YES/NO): NO